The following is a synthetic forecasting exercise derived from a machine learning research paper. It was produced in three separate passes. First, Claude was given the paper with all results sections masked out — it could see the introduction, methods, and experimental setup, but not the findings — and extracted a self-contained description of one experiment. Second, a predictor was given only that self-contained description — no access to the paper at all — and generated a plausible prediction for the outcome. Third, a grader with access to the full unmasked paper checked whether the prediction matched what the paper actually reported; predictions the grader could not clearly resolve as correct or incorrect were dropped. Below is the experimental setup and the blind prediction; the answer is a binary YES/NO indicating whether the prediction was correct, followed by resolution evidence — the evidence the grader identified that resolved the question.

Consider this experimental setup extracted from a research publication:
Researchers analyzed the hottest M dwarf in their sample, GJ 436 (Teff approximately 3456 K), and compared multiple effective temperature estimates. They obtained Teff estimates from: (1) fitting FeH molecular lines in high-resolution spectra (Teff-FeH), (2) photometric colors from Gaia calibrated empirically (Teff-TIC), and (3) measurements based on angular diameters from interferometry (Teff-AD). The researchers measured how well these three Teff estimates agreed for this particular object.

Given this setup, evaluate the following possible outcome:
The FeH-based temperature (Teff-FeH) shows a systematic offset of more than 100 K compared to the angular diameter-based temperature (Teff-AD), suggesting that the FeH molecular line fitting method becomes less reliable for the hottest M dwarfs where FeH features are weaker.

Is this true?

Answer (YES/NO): NO